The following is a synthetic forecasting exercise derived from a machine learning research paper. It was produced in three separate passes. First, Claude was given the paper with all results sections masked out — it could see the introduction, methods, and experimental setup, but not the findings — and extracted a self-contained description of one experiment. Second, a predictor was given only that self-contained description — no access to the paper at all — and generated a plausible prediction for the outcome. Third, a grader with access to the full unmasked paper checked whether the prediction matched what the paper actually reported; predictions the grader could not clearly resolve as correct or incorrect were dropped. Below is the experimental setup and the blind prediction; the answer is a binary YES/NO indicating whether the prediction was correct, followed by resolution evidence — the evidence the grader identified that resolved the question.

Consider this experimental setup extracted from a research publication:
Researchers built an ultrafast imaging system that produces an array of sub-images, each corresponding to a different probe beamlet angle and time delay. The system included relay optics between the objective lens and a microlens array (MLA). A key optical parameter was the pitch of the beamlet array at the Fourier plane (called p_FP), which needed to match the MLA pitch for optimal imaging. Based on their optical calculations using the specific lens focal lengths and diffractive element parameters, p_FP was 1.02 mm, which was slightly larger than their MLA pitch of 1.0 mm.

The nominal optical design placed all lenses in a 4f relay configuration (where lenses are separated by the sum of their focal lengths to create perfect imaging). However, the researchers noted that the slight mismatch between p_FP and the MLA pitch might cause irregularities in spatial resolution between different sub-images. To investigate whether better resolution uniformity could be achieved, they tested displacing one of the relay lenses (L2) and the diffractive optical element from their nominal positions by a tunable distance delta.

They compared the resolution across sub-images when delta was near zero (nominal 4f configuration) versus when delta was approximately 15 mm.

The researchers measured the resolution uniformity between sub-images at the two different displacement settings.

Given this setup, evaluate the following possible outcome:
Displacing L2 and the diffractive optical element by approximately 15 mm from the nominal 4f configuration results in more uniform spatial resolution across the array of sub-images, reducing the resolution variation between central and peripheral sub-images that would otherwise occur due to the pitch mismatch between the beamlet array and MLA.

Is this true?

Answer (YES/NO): YES